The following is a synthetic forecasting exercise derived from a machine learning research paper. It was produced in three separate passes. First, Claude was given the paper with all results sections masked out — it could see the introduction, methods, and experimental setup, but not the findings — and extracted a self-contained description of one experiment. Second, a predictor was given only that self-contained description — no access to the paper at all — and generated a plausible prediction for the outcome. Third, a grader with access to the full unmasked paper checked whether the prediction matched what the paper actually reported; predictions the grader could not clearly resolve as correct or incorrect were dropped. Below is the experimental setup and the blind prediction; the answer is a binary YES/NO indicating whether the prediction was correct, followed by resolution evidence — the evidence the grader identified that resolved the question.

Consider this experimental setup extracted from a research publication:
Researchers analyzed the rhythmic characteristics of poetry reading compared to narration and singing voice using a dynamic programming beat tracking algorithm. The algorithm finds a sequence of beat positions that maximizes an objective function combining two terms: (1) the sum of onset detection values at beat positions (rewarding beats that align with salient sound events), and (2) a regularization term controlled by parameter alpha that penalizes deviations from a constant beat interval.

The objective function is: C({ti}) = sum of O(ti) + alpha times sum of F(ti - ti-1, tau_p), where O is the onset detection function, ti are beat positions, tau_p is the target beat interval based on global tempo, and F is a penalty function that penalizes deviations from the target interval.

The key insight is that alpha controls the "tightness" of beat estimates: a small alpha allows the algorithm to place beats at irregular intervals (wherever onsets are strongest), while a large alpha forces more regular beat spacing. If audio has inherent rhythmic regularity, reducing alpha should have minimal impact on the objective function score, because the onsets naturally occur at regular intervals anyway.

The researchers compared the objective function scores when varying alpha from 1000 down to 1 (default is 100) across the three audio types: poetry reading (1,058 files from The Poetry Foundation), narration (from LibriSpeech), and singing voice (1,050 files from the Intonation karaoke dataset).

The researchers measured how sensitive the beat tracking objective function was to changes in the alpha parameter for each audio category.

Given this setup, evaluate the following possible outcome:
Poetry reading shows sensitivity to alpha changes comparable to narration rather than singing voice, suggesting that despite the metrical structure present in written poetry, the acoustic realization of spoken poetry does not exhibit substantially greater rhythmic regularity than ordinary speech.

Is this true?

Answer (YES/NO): NO